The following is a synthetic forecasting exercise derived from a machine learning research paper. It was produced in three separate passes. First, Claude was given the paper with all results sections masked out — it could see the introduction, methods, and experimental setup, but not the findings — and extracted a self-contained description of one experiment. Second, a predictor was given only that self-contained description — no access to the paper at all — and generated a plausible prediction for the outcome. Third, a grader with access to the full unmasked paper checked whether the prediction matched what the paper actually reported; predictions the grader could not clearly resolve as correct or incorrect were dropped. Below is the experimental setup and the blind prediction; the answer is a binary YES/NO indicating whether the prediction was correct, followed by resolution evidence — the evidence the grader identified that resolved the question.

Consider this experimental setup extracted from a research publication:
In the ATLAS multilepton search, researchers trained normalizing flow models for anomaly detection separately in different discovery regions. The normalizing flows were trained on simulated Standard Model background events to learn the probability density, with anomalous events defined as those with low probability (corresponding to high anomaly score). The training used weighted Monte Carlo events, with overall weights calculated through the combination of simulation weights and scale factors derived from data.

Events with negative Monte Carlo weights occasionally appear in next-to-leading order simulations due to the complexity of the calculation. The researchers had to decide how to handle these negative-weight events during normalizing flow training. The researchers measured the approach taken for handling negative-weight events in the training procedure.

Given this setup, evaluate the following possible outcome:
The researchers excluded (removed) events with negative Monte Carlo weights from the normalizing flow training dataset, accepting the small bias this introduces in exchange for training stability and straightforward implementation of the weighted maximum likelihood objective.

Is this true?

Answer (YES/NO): YES